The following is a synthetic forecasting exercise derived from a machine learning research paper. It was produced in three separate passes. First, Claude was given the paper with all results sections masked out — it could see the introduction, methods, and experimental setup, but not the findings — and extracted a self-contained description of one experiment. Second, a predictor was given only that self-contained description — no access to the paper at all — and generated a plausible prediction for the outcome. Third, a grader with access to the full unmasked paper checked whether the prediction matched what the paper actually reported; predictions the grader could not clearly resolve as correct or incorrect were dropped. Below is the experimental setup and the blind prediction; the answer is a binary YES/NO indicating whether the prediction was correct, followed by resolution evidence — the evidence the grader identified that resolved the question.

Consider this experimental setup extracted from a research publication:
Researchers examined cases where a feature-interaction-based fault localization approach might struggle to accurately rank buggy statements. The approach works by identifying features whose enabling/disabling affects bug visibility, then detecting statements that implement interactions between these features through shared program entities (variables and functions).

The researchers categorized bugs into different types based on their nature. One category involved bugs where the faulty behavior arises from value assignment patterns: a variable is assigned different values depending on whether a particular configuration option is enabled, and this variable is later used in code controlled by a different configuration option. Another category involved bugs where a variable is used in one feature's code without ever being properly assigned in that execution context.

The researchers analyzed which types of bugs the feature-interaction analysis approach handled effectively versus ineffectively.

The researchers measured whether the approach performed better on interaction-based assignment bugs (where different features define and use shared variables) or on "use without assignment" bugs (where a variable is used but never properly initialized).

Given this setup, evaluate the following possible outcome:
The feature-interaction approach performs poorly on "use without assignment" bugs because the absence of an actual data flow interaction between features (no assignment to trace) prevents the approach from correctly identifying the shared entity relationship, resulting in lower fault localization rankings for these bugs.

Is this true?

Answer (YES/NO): YES